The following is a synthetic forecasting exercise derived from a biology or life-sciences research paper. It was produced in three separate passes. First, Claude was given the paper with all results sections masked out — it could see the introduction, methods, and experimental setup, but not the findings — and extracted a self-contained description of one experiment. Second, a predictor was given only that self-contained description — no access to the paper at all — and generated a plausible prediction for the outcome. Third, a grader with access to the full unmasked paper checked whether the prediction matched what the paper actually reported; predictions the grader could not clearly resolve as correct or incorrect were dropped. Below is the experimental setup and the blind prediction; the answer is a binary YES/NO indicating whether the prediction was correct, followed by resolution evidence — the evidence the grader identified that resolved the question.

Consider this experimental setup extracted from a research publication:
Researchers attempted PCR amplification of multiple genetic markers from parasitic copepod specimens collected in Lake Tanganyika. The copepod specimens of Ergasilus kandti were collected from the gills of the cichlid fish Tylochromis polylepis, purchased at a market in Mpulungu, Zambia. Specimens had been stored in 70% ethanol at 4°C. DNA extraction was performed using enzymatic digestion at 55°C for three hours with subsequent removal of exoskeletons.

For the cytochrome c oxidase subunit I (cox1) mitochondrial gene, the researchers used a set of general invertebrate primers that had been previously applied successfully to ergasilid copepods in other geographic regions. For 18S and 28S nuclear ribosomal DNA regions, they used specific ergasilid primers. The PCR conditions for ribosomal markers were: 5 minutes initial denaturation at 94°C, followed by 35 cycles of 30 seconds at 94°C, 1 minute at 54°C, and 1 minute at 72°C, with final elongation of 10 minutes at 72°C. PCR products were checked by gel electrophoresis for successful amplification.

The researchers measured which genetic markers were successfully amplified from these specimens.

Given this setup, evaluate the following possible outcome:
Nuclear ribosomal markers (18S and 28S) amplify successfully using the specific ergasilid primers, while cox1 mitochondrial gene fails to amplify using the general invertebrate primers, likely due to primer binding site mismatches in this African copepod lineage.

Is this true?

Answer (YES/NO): YES